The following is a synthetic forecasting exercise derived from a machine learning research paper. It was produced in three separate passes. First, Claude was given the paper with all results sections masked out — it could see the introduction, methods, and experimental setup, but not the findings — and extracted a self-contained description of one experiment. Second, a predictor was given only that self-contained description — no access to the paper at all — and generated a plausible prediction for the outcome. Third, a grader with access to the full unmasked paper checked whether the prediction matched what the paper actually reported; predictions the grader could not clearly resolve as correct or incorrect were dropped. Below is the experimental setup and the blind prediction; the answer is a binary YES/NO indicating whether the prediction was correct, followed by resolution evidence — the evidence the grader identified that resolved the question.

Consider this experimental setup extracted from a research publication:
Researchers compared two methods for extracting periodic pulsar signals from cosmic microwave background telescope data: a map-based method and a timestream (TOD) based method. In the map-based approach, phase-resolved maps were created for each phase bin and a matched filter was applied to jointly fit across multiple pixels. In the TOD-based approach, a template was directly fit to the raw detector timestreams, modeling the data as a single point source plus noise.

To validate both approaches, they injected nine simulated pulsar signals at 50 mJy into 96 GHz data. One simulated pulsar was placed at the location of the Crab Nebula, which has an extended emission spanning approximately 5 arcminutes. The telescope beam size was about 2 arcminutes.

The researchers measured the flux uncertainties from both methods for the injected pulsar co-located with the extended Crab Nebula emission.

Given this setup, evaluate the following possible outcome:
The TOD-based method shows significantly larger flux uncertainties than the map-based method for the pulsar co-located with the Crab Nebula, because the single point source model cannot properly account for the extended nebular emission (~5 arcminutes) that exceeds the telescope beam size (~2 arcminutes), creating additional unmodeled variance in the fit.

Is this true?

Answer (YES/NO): YES